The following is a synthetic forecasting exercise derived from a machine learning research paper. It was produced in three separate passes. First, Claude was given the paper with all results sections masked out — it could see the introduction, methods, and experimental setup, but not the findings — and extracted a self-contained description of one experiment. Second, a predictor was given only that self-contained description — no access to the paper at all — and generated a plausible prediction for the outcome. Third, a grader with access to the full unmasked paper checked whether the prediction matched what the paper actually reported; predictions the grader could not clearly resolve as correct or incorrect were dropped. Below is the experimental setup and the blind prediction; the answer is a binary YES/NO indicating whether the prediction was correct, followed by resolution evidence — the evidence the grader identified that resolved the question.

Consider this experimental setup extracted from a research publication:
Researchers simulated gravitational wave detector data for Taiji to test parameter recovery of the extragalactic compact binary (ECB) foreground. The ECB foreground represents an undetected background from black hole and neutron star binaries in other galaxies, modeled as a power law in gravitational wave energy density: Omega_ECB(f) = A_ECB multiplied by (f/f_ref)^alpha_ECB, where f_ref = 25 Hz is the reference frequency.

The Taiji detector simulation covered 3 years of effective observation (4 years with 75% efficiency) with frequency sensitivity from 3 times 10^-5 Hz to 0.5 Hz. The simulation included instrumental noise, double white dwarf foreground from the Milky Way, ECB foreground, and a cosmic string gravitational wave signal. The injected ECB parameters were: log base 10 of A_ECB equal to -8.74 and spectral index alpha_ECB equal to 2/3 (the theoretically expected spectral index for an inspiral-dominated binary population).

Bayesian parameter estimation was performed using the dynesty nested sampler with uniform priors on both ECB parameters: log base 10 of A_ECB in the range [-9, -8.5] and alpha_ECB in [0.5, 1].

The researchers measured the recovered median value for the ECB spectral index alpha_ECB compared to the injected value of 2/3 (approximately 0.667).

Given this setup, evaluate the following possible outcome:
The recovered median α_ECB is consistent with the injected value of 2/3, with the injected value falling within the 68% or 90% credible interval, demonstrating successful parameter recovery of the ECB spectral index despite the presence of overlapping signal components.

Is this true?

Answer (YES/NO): YES